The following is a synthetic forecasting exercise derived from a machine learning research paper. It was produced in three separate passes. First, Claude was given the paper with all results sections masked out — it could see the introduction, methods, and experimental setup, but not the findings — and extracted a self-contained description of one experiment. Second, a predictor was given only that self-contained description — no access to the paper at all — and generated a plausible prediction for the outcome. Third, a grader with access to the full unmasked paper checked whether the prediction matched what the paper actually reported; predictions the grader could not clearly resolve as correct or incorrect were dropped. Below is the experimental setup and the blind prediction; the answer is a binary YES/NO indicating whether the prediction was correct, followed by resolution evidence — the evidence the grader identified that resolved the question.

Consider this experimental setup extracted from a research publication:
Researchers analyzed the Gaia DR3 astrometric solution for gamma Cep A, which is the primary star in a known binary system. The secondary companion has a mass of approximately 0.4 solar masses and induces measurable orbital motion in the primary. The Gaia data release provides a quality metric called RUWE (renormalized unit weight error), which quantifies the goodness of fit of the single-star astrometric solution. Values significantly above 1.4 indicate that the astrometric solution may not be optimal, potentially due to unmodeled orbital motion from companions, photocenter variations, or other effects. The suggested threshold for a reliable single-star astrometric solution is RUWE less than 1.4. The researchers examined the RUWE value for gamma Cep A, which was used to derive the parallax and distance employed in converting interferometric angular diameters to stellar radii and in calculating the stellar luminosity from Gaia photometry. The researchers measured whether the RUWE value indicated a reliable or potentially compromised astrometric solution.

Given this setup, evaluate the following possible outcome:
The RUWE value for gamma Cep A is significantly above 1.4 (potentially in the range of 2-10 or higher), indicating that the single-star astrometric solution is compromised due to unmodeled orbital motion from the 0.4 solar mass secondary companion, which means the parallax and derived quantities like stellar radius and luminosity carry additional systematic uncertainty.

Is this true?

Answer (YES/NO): YES